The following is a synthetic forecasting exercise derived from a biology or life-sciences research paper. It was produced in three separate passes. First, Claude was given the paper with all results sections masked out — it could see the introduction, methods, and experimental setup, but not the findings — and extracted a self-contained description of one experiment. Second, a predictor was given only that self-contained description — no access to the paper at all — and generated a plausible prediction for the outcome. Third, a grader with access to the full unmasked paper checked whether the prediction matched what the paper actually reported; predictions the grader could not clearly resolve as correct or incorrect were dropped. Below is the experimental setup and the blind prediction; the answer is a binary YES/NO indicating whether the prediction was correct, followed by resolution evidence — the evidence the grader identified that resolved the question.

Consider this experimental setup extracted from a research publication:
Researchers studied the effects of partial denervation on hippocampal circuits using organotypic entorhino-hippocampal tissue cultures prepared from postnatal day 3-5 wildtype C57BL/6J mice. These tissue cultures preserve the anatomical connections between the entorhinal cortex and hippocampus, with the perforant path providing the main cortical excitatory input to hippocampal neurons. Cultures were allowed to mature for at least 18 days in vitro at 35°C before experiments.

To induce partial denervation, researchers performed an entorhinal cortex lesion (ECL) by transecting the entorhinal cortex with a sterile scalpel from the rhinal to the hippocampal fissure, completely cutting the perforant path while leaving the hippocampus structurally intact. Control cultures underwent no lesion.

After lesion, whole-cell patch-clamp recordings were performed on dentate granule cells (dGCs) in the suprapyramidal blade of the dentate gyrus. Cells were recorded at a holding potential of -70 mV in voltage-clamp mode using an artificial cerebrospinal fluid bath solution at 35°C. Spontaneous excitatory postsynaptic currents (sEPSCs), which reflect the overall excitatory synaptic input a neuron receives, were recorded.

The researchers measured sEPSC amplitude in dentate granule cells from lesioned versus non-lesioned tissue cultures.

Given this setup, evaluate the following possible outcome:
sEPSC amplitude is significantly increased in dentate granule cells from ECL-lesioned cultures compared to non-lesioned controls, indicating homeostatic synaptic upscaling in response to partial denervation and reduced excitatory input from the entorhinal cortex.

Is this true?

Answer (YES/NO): YES